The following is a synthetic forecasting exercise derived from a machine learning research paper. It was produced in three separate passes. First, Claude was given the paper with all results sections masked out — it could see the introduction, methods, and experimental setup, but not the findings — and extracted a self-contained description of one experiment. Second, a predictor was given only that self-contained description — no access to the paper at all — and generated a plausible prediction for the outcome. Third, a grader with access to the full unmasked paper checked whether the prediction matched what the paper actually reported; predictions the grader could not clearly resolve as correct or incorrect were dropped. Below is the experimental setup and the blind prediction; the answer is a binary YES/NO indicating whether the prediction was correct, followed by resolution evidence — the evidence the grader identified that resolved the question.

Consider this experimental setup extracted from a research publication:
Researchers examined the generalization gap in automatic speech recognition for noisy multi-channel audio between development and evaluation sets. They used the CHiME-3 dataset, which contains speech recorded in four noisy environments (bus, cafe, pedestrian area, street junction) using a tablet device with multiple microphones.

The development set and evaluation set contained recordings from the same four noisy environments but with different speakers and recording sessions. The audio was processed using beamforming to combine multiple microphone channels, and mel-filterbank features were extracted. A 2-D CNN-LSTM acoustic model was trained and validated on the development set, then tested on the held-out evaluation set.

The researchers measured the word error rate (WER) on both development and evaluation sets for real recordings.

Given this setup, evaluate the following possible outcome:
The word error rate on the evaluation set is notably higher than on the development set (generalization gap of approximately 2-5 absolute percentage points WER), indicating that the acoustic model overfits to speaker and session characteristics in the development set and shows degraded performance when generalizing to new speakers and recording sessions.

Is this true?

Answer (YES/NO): NO